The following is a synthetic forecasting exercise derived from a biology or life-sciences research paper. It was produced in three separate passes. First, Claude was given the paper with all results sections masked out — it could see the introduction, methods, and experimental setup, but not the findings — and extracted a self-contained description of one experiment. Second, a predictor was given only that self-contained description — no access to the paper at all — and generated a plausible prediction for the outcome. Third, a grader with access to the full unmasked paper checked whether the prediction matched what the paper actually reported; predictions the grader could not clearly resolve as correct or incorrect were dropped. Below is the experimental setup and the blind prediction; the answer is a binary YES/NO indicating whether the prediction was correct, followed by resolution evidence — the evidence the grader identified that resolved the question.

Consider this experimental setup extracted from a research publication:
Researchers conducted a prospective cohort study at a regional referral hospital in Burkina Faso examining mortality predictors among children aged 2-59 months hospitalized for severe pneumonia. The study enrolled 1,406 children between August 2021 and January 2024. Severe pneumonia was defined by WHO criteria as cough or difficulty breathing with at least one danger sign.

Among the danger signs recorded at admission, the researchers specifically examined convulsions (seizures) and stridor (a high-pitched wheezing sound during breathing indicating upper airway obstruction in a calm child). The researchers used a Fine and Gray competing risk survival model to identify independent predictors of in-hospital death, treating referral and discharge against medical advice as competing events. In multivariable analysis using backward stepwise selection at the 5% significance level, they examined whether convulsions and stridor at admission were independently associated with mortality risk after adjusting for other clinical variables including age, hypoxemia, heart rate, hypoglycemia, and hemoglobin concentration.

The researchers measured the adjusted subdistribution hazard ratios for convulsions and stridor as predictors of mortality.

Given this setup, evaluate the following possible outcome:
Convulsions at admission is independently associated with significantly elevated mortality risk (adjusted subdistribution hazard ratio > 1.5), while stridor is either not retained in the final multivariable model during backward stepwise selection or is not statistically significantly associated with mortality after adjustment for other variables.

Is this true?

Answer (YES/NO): NO